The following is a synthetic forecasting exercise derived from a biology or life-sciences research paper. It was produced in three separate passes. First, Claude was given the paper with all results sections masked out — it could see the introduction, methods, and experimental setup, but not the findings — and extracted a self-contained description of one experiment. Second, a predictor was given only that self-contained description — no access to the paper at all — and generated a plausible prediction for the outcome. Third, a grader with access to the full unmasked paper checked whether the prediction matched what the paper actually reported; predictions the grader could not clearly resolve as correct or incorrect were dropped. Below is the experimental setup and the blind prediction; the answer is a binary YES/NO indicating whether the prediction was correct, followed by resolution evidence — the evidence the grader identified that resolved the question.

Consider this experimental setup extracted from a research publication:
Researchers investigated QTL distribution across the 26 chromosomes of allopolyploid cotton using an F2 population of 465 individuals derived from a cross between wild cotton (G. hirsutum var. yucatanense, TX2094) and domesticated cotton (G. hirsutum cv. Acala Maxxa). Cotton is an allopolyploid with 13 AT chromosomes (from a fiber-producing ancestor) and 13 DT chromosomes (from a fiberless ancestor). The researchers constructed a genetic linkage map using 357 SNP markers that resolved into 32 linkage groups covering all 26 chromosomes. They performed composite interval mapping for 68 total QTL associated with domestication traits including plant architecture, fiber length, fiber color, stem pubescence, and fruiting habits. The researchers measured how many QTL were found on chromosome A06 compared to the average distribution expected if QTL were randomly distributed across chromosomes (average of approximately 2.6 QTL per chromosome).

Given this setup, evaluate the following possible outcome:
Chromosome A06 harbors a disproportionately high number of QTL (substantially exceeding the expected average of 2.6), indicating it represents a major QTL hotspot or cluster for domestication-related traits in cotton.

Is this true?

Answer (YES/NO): YES